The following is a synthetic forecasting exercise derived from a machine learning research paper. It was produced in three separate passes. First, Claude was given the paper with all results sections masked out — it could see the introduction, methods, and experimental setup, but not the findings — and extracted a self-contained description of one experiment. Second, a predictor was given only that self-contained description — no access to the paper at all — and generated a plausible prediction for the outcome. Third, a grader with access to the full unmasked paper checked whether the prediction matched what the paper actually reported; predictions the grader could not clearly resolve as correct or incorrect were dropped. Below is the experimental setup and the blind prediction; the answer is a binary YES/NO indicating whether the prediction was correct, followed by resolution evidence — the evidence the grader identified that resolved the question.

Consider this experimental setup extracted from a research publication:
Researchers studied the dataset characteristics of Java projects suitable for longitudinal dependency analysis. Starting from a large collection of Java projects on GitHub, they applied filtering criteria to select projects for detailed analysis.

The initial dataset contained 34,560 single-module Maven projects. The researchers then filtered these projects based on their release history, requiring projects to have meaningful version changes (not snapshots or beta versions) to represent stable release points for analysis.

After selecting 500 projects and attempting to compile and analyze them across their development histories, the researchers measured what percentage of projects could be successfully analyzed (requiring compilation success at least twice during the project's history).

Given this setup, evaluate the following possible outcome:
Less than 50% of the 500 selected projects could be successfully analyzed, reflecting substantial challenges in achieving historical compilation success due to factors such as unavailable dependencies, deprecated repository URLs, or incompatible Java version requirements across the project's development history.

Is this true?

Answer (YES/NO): NO